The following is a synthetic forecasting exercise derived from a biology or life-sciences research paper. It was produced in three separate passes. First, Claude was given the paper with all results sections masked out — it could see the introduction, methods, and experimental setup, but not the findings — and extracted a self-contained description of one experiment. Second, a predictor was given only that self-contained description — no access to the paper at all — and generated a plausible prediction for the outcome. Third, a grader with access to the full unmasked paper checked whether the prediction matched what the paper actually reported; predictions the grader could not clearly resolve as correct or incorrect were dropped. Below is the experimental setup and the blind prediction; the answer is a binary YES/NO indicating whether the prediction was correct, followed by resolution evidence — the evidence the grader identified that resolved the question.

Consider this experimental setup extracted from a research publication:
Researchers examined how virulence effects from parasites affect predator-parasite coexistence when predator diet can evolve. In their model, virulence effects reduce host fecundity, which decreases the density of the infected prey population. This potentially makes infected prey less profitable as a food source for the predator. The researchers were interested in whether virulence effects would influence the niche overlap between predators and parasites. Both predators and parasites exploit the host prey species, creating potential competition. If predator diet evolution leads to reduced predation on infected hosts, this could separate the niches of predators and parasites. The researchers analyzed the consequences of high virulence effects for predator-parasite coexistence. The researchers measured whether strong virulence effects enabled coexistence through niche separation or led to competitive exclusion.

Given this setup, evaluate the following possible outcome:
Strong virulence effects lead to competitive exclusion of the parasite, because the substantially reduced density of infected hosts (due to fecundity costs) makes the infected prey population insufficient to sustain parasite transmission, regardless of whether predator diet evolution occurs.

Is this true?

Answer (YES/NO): NO